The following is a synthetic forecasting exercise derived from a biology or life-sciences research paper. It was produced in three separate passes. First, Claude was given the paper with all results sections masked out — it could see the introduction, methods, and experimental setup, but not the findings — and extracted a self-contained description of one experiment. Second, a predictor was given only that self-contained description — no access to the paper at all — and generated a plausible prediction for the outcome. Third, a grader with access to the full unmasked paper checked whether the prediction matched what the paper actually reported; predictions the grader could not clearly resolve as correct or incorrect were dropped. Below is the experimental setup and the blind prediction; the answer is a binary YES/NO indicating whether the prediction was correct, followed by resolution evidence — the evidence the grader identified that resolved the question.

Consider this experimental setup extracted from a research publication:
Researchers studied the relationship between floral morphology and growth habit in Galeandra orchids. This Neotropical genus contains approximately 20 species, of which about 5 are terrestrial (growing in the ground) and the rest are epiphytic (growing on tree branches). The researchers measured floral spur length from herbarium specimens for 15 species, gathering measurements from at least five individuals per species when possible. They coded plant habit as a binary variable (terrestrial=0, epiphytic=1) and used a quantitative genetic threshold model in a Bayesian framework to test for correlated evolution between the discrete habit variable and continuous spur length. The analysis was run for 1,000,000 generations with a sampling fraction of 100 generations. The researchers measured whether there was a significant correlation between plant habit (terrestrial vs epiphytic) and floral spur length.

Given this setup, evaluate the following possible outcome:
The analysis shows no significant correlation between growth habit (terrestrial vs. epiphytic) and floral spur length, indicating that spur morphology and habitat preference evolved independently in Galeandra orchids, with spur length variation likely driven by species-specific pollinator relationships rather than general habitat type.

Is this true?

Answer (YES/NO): NO